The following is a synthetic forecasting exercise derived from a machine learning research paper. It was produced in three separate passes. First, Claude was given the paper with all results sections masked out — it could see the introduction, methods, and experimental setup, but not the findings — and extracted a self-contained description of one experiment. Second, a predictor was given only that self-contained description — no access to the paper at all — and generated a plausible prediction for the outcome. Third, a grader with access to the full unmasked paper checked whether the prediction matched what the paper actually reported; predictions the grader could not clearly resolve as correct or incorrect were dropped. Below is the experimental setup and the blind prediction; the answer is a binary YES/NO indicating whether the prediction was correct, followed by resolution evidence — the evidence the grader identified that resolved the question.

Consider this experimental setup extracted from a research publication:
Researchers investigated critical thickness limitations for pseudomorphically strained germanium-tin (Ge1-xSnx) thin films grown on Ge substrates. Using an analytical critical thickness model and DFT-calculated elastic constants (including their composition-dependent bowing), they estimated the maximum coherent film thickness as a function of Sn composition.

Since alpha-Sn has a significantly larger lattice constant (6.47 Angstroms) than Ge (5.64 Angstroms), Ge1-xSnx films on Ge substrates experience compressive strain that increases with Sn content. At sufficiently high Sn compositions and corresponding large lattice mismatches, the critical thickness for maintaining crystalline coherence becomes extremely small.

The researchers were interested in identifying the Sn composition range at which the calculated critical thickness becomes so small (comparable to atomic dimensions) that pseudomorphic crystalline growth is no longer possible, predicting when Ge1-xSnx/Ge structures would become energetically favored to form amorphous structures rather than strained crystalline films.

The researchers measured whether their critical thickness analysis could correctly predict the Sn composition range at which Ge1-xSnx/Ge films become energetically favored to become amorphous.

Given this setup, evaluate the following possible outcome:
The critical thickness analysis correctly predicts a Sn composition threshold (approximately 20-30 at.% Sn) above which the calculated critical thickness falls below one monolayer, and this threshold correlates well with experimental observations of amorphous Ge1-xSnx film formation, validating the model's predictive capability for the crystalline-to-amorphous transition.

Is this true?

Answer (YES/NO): NO